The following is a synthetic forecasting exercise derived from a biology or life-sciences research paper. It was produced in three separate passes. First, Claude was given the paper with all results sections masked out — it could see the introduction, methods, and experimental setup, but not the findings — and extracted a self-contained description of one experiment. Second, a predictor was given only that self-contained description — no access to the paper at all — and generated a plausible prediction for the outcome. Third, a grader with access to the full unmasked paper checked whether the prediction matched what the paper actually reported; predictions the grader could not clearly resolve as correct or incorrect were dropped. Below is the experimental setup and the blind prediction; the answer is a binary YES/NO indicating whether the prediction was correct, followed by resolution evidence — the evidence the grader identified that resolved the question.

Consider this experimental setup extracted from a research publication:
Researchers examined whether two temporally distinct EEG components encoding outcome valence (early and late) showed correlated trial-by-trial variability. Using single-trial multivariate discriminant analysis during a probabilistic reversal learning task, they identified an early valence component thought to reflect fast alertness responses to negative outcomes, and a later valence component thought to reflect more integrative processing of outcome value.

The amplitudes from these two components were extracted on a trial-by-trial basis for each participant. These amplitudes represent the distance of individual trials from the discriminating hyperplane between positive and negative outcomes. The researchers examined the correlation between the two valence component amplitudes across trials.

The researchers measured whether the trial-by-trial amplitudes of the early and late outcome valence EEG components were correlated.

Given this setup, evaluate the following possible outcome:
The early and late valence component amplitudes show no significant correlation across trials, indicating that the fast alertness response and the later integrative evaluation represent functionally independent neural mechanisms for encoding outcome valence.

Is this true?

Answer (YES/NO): YES